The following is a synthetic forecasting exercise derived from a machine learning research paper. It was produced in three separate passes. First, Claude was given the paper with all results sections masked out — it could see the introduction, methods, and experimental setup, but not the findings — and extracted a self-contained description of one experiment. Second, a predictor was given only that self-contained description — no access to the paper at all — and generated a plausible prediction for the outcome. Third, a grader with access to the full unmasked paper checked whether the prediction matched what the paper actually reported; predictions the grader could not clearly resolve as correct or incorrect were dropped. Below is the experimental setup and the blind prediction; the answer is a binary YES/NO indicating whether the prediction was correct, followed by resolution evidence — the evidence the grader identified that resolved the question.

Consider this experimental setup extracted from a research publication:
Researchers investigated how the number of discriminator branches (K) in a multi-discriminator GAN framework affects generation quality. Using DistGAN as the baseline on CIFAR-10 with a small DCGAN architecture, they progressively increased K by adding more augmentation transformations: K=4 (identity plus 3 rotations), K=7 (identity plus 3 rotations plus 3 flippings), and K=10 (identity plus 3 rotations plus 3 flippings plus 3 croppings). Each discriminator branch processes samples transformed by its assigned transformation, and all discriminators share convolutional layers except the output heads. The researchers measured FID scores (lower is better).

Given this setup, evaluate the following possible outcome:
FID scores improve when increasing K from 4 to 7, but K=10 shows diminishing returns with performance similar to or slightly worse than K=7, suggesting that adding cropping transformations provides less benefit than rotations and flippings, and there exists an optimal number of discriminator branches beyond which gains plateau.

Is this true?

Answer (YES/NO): NO